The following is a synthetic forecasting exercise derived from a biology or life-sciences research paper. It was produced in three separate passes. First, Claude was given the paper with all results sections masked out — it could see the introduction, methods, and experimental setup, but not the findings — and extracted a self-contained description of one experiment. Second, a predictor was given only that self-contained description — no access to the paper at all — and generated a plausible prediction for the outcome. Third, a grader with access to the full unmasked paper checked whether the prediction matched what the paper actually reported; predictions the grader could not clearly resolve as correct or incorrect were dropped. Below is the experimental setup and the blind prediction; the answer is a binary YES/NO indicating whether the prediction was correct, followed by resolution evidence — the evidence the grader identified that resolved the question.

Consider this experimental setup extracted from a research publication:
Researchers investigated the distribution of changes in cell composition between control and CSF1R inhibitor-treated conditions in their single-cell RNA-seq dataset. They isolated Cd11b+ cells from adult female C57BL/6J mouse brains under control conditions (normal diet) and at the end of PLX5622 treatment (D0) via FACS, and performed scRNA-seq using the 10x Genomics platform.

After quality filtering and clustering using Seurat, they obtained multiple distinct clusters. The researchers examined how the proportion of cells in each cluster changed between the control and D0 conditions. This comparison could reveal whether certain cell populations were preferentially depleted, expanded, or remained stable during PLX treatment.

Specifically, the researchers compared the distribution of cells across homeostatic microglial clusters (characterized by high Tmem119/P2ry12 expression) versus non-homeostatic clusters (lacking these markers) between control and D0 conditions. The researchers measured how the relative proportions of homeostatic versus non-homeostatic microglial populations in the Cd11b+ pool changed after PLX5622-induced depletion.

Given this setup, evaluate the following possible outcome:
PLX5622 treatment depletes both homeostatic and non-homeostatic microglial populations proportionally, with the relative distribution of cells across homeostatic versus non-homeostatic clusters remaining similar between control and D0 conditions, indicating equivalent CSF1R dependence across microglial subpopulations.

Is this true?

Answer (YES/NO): NO